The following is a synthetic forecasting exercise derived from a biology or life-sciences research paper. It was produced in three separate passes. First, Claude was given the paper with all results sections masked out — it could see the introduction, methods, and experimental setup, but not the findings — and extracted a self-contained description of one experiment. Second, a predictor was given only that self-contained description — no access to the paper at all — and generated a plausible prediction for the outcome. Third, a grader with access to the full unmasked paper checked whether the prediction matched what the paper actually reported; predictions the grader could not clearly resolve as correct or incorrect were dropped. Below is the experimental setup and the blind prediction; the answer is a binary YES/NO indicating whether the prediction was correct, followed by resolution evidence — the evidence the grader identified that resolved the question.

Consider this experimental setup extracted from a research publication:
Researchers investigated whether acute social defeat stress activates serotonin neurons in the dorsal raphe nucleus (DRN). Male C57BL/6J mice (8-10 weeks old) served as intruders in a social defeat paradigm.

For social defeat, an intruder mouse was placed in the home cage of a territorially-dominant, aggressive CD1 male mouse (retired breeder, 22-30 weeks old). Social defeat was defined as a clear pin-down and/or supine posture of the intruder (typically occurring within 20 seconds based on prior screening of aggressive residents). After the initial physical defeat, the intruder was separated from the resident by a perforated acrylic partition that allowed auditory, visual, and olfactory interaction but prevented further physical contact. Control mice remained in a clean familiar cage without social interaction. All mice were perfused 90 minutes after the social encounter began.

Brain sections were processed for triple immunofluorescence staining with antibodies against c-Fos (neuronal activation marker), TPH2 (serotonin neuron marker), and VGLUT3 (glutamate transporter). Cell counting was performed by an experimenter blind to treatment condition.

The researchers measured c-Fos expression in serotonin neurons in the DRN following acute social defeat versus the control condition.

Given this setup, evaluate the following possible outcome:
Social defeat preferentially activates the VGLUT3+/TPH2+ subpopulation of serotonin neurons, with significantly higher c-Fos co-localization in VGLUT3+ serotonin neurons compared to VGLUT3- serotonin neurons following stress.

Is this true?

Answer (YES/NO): NO